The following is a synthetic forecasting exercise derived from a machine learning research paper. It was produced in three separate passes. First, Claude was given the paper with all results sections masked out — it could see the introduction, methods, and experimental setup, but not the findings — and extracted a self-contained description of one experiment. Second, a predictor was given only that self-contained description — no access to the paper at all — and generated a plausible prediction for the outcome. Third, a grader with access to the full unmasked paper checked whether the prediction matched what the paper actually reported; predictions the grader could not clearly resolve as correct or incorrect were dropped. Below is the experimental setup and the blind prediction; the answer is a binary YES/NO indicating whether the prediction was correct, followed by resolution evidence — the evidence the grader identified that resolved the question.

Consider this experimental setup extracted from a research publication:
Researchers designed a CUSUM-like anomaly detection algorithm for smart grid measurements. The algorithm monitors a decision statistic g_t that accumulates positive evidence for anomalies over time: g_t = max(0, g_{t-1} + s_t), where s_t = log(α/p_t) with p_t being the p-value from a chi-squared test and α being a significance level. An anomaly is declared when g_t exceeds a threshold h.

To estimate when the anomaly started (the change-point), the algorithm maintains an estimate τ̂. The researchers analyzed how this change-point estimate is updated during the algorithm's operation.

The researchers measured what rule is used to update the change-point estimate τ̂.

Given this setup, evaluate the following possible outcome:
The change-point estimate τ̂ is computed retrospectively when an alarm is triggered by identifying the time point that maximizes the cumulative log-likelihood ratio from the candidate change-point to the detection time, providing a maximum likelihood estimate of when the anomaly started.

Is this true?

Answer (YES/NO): NO